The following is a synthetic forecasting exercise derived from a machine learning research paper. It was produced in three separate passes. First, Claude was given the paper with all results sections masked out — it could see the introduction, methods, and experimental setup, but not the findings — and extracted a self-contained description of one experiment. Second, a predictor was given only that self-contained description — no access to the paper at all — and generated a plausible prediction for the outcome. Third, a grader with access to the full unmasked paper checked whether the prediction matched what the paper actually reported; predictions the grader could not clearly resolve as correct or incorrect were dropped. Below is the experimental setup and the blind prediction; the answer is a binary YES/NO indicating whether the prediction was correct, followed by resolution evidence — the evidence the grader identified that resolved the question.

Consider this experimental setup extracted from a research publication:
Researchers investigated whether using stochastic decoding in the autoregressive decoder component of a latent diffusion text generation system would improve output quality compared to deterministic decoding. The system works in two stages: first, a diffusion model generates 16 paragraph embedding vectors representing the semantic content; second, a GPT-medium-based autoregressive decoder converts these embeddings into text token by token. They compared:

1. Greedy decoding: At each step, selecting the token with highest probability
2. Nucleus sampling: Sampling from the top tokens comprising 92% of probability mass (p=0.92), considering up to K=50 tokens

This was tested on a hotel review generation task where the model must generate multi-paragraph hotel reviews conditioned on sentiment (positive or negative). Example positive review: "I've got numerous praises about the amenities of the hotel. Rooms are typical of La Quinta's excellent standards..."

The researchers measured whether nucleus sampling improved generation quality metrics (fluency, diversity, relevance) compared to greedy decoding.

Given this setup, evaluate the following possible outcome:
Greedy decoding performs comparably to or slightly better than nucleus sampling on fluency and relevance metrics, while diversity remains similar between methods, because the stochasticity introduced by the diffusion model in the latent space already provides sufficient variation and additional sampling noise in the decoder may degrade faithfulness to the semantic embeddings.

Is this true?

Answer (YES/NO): NO